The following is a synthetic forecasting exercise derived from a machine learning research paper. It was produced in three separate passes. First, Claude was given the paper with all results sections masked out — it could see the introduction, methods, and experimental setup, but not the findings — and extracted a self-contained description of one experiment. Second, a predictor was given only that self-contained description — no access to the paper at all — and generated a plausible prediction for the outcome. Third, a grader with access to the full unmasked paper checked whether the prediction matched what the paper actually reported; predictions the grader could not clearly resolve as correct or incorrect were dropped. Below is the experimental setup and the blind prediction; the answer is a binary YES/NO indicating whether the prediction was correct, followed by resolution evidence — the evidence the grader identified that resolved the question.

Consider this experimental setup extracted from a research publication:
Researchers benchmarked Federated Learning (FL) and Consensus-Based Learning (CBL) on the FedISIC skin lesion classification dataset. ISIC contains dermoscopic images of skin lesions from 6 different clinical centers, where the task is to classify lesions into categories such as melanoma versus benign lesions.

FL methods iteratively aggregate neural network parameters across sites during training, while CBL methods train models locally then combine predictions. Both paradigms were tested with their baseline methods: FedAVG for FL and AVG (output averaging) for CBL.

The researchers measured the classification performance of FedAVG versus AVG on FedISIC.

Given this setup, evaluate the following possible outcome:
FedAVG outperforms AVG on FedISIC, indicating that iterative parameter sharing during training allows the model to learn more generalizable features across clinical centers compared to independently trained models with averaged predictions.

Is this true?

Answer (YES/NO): NO